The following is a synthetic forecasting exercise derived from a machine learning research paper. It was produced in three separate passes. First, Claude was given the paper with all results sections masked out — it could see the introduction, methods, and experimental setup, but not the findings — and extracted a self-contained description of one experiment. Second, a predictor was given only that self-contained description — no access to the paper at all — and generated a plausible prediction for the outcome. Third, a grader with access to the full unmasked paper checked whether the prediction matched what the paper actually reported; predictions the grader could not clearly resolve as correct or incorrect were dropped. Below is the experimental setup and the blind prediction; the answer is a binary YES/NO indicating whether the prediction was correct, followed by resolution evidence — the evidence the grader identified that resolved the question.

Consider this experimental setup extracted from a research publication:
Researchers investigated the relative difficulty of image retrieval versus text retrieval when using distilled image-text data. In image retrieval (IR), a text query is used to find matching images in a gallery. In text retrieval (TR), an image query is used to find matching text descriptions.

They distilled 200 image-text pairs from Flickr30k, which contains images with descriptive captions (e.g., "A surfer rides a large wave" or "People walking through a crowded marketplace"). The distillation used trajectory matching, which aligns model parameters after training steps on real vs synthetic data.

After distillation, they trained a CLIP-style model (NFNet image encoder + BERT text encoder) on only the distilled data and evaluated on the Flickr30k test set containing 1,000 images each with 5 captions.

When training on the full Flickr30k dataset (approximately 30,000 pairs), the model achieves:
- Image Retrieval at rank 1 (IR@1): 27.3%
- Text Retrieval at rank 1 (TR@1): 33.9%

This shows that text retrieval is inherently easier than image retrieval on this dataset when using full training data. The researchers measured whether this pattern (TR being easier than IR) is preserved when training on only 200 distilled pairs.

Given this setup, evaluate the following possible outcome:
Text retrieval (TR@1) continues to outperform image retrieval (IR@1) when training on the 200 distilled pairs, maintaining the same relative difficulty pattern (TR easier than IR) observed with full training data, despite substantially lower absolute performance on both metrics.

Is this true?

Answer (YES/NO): YES